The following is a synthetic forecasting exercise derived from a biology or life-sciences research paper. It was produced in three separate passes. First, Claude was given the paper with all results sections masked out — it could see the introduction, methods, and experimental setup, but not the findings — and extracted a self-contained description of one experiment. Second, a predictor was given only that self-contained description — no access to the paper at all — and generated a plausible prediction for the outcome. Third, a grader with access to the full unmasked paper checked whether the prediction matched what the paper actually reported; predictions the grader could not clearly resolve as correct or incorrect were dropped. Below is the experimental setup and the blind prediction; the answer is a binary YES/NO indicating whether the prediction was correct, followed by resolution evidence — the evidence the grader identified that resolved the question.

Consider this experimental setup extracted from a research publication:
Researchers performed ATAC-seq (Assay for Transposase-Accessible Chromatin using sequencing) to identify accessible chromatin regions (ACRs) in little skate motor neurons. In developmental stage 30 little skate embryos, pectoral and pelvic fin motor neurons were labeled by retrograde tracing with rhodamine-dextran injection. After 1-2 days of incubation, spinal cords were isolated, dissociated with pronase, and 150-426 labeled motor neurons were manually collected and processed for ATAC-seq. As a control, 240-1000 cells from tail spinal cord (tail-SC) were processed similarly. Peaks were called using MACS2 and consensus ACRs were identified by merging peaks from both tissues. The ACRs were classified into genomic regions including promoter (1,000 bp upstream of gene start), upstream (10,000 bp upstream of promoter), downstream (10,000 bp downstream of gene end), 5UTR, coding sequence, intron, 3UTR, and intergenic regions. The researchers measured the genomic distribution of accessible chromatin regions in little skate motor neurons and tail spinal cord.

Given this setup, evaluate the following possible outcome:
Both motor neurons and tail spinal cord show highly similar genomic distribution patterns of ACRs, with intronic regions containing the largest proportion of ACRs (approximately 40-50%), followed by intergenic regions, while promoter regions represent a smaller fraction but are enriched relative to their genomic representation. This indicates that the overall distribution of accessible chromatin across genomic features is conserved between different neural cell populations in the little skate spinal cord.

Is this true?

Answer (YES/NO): NO